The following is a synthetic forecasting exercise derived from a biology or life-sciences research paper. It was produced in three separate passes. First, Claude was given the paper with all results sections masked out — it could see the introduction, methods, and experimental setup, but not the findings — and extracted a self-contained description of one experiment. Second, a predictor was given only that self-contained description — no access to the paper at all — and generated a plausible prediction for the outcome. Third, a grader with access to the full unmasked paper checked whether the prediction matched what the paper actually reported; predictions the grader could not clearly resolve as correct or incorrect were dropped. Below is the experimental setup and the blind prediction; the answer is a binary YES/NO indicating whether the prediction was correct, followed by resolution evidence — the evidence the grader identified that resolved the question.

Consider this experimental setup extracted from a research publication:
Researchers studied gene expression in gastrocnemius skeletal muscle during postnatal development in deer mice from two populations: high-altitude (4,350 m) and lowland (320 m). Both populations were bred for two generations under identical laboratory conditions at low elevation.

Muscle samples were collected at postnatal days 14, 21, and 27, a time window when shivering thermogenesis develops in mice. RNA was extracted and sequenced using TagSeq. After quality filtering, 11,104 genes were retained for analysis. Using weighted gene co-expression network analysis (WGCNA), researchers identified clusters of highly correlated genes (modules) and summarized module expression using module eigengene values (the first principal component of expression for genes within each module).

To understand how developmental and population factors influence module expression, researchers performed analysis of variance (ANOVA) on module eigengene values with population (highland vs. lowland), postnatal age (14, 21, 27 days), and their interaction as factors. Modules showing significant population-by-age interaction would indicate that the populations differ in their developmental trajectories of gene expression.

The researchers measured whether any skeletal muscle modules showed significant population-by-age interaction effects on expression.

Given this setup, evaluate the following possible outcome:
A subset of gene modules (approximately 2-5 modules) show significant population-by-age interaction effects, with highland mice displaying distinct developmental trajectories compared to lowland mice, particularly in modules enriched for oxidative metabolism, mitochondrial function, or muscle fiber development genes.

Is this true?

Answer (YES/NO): NO